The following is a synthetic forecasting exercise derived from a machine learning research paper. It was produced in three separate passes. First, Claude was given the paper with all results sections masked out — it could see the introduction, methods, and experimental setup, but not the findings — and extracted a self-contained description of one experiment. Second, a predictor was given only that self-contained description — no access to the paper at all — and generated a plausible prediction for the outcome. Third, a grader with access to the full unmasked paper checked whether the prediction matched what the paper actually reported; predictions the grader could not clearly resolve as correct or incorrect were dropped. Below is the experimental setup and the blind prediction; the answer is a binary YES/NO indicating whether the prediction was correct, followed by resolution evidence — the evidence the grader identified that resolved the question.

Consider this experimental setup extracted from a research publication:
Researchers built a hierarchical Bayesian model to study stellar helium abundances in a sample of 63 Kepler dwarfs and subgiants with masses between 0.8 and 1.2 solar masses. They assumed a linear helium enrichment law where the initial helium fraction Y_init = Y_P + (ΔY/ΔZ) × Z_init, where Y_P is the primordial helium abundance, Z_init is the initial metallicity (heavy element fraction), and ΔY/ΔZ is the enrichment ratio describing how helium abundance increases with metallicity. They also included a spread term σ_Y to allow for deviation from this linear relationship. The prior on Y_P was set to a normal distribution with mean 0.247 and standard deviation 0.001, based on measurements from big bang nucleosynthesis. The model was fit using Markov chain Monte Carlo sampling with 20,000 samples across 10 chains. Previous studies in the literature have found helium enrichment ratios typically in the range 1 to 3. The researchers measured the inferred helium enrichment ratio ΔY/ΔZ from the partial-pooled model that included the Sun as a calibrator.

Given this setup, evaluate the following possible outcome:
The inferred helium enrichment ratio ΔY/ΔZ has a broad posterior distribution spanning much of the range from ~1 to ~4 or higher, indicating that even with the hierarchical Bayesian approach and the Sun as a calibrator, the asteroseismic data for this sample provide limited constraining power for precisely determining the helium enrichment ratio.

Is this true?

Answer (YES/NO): NO